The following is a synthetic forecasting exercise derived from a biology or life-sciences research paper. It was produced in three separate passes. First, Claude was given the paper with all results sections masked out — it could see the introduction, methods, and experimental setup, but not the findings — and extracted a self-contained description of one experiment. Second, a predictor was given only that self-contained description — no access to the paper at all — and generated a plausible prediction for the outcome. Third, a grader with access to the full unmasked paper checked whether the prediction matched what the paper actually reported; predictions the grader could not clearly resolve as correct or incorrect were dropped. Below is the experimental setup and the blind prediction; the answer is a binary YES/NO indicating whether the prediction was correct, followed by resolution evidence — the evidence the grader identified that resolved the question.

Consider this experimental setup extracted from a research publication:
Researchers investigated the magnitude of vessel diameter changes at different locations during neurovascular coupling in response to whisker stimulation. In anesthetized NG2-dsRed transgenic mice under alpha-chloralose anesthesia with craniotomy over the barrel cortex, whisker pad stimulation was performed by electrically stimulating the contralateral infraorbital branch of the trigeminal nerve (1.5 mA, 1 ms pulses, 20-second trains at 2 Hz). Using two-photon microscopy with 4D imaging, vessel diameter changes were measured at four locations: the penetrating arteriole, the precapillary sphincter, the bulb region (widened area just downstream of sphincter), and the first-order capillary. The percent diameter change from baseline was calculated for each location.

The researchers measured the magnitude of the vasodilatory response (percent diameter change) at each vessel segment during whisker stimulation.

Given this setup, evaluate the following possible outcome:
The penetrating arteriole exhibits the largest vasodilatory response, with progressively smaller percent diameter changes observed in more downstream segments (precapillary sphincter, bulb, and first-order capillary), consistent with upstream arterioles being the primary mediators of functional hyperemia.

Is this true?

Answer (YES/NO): NO